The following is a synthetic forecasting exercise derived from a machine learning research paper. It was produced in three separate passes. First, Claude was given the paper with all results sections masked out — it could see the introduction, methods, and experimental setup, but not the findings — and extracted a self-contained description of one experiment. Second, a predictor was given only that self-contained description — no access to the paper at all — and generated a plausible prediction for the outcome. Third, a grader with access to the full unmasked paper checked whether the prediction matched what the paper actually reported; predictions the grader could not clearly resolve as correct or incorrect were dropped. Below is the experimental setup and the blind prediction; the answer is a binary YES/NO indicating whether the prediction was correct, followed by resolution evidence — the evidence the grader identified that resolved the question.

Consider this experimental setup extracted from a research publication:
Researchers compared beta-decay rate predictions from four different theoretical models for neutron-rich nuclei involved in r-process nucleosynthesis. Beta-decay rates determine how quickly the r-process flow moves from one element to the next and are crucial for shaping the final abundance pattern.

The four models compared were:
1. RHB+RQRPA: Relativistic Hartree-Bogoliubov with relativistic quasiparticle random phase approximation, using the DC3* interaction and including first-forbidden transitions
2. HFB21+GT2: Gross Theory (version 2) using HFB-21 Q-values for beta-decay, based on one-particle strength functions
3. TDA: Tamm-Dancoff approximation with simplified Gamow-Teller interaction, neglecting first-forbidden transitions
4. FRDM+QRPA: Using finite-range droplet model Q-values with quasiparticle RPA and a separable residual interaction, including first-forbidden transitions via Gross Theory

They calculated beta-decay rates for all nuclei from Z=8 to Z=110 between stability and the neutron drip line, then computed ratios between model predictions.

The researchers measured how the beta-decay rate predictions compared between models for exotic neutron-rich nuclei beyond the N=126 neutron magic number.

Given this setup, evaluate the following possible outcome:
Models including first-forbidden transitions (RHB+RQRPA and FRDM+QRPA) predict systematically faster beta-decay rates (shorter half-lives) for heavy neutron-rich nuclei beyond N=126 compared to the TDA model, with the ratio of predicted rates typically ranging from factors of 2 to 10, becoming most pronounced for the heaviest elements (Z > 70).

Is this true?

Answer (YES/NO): NO